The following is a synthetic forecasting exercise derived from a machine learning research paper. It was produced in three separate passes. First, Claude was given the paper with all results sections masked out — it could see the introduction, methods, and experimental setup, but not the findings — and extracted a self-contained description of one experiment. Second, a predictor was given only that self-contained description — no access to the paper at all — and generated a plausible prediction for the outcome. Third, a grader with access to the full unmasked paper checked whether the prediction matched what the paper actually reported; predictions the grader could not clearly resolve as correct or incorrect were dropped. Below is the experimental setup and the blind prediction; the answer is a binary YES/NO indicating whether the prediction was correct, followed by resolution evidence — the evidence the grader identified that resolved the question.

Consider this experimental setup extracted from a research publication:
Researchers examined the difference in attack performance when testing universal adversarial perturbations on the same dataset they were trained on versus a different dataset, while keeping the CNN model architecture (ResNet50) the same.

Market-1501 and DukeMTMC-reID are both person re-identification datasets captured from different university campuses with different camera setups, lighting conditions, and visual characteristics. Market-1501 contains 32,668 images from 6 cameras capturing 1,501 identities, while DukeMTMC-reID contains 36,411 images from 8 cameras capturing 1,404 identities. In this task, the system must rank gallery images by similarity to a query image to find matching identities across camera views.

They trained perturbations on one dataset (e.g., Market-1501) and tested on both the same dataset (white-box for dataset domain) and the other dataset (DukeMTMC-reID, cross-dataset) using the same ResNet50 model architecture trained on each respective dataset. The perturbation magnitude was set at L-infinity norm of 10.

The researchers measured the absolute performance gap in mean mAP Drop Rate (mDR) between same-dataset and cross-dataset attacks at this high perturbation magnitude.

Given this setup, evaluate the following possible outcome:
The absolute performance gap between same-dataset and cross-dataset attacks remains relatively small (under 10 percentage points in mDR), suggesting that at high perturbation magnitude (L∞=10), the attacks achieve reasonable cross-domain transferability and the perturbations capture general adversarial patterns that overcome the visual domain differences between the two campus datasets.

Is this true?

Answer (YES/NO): NO